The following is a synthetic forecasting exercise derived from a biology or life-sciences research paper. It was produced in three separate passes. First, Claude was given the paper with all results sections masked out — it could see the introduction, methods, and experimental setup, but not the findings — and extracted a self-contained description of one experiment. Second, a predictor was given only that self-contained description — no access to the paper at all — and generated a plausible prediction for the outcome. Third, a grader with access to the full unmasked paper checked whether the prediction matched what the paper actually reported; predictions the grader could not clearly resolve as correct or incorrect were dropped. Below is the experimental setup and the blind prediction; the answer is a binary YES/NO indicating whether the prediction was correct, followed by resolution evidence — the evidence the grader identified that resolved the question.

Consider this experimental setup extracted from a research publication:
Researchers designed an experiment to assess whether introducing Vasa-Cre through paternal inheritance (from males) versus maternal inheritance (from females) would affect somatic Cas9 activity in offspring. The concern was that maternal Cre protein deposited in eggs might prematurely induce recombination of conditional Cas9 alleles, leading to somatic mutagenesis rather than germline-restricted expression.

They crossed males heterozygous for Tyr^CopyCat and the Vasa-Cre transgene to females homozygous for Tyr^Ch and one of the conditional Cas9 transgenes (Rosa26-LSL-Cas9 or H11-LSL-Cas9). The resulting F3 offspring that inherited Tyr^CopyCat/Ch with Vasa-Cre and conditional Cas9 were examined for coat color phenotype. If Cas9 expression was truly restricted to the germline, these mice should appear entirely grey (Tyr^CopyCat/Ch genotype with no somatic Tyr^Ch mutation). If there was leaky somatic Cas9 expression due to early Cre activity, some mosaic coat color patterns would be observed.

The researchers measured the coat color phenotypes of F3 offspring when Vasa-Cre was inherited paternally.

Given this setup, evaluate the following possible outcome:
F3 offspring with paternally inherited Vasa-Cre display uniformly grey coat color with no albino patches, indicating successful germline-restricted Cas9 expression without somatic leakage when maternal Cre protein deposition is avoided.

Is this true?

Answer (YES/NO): NO